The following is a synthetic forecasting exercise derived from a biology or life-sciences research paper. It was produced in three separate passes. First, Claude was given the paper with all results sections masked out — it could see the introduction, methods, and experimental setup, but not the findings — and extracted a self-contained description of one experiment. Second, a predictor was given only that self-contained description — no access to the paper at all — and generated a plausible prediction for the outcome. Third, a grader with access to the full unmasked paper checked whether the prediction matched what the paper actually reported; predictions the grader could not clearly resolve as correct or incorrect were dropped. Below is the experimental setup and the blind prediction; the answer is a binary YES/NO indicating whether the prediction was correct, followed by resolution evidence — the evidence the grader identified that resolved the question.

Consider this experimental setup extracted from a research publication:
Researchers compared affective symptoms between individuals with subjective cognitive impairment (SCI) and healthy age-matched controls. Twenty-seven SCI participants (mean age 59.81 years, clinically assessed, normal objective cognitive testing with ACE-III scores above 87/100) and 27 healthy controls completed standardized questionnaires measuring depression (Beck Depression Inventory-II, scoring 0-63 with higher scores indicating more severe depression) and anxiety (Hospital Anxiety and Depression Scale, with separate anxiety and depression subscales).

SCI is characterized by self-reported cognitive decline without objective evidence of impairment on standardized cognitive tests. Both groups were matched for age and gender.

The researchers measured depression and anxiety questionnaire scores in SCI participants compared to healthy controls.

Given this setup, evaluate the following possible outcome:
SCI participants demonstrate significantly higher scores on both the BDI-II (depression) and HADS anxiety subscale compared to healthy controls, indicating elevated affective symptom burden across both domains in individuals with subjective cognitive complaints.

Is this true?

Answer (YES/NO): YES